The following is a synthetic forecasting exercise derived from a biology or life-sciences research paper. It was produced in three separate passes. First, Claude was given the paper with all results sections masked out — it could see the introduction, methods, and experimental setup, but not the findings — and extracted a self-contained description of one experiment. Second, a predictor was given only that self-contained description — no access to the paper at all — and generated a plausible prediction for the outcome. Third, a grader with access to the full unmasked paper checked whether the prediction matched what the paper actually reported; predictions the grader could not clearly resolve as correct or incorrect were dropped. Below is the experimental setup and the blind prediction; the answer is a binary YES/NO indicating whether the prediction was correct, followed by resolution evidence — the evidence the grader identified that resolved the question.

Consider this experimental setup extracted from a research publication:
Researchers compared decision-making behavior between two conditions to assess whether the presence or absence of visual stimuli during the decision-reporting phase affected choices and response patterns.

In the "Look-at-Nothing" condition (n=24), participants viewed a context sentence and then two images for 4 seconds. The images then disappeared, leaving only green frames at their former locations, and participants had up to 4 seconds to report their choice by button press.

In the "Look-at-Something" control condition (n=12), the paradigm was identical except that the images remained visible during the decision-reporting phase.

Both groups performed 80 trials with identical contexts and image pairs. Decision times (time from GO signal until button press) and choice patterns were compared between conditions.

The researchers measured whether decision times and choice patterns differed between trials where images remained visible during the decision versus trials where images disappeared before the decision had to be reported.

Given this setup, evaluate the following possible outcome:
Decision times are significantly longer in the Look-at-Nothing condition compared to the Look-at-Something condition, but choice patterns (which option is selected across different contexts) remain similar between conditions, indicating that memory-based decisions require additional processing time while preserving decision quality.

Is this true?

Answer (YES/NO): NO